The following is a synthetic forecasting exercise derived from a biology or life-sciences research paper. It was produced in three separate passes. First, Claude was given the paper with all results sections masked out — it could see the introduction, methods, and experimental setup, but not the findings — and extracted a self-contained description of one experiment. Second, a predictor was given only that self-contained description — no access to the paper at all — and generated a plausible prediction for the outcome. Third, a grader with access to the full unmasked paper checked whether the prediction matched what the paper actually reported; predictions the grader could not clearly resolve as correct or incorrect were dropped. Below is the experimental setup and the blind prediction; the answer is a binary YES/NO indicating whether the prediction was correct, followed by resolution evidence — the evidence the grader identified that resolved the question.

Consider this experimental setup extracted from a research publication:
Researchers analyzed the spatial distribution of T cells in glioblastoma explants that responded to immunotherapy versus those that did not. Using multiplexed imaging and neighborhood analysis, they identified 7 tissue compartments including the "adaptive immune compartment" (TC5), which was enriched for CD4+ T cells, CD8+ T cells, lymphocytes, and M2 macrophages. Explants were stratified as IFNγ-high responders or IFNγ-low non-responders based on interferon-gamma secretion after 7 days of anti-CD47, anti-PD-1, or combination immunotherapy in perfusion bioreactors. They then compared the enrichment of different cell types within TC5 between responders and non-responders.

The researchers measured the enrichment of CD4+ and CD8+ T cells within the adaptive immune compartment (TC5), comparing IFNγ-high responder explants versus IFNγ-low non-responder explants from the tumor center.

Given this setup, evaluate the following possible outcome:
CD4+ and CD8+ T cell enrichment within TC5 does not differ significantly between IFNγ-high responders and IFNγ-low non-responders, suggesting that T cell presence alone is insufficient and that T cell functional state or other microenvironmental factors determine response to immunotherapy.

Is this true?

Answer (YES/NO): NO